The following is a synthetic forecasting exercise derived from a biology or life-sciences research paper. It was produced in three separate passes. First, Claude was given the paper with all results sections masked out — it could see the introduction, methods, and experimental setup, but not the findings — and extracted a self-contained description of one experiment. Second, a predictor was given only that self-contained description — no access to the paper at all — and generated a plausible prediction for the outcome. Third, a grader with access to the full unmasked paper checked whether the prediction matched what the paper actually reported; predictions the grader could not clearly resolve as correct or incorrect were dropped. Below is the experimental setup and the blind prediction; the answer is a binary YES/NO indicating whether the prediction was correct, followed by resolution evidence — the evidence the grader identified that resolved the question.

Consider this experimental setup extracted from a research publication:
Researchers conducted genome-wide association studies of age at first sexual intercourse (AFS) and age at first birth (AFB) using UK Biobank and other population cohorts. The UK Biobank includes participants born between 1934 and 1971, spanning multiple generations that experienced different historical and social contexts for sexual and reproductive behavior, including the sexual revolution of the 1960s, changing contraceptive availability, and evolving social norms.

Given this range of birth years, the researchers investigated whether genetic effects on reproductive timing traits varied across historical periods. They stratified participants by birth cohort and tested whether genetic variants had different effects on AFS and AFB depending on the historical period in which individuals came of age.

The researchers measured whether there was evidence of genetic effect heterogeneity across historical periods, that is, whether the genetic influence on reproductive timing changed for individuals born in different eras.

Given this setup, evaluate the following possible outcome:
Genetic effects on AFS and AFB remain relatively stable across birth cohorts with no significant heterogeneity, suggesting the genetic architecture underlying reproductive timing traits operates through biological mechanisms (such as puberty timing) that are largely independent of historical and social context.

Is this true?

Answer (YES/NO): NO